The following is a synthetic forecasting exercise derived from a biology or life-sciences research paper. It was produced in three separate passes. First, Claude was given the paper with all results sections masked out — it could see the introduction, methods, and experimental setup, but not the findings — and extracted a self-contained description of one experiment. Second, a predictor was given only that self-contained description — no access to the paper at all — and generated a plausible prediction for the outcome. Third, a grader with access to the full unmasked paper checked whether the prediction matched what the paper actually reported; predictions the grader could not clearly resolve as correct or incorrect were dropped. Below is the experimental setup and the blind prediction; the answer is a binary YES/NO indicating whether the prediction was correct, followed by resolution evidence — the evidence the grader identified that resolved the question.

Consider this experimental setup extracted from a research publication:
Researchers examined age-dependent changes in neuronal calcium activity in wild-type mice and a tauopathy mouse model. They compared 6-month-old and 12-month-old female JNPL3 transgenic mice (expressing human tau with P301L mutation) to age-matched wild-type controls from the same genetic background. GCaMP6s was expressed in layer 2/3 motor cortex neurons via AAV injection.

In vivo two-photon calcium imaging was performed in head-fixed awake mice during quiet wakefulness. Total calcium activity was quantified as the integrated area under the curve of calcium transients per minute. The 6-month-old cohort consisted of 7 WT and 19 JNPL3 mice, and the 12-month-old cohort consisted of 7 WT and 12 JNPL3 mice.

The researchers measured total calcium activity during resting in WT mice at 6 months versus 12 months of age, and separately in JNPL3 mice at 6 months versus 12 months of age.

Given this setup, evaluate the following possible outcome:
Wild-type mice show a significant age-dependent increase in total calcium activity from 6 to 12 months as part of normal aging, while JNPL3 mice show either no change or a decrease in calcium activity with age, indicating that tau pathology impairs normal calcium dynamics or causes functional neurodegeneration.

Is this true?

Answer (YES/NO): NO